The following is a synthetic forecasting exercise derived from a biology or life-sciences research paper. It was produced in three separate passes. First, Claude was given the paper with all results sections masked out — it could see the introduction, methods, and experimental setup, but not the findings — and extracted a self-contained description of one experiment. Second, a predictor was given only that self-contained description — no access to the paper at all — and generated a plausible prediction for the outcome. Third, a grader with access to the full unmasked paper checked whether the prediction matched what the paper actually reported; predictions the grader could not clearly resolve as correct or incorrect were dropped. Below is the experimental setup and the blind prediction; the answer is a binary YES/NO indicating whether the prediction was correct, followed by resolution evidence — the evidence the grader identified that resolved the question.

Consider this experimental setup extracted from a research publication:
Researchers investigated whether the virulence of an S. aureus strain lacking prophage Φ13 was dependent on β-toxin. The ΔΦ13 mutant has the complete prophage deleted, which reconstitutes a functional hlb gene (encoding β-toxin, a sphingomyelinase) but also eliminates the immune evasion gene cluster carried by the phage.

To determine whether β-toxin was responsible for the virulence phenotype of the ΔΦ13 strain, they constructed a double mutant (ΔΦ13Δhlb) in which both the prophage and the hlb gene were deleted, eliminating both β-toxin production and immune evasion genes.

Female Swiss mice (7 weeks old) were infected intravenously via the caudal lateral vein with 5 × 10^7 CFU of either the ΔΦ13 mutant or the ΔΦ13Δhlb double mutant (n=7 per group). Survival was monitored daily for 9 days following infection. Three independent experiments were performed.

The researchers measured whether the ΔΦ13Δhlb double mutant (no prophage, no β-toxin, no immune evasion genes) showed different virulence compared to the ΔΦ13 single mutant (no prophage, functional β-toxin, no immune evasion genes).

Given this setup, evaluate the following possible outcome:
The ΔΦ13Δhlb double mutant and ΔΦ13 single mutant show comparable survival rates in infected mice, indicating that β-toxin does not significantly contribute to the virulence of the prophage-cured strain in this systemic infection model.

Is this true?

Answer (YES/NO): NO